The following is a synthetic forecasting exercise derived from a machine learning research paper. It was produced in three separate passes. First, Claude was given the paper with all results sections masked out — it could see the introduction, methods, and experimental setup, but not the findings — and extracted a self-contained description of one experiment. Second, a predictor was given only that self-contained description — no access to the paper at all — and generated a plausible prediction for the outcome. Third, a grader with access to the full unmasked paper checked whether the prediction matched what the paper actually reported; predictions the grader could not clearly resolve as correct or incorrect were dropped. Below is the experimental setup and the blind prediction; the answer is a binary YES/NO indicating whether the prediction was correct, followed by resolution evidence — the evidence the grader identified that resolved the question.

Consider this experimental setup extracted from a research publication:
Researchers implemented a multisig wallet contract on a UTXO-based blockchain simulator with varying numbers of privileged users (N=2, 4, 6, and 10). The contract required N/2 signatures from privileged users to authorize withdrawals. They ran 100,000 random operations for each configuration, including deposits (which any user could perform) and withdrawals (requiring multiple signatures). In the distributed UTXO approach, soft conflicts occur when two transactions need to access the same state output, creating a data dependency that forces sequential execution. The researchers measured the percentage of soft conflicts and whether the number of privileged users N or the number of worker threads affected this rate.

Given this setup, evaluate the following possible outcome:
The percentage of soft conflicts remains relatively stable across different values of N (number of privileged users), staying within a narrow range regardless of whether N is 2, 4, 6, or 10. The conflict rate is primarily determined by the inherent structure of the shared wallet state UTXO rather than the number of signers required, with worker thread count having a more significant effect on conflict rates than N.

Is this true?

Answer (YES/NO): NO